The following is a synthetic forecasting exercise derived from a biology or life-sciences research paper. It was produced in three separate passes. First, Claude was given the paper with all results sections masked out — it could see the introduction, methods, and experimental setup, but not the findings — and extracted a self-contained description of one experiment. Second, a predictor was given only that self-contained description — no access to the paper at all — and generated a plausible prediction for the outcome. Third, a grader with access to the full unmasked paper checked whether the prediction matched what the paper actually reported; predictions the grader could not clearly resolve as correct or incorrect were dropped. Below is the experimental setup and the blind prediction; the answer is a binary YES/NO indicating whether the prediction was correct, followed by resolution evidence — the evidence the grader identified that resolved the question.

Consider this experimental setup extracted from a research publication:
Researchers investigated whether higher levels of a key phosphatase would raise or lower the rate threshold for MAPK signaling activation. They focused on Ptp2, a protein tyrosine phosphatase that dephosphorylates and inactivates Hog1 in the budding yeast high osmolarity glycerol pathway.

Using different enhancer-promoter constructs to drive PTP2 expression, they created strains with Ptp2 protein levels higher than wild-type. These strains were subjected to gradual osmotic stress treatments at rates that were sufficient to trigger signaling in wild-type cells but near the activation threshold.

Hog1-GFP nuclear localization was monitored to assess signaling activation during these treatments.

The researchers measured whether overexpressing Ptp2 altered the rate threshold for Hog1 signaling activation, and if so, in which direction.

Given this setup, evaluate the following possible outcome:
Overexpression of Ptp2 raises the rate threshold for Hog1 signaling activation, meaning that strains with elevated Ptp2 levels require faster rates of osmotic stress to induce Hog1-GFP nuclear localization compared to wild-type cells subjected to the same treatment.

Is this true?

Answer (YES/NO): YES